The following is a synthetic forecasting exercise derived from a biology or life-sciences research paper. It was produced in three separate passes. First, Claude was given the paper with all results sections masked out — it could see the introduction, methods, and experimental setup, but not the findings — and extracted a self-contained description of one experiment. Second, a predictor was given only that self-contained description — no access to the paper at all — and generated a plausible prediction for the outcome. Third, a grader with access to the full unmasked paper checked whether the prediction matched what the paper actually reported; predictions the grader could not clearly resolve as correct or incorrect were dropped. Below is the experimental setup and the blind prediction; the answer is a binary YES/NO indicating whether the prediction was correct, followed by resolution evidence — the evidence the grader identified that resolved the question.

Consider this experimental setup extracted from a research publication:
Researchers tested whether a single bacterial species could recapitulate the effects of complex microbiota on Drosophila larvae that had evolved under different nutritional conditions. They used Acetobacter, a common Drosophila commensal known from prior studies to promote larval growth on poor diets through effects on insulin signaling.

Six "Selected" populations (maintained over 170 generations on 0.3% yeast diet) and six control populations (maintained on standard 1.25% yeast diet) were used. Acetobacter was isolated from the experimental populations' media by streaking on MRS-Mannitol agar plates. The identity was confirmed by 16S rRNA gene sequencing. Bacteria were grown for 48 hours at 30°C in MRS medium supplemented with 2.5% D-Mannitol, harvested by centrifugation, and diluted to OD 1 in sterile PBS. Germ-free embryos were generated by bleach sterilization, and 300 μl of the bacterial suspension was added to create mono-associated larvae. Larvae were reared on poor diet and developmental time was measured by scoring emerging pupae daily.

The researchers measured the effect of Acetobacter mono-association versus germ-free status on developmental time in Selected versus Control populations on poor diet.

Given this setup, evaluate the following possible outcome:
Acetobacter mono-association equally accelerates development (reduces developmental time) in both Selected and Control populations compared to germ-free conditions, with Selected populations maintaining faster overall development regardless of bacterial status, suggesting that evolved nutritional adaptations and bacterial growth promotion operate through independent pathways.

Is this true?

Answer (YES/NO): NO